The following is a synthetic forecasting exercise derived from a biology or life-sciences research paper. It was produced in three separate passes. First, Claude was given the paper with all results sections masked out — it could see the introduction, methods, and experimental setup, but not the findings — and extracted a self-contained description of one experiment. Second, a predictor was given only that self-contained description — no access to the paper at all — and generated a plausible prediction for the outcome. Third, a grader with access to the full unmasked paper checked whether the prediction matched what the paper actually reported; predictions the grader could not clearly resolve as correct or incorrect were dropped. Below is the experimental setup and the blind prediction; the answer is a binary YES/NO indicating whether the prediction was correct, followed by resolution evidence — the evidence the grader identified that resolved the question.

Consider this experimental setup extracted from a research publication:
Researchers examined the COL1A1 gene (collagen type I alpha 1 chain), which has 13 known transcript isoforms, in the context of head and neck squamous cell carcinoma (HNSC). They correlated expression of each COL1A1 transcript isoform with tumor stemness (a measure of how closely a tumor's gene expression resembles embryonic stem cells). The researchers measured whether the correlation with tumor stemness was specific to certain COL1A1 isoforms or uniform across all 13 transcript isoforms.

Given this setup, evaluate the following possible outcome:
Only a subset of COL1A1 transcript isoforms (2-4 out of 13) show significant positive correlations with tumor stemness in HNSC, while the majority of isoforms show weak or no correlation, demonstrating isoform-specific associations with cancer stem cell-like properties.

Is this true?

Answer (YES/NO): NO